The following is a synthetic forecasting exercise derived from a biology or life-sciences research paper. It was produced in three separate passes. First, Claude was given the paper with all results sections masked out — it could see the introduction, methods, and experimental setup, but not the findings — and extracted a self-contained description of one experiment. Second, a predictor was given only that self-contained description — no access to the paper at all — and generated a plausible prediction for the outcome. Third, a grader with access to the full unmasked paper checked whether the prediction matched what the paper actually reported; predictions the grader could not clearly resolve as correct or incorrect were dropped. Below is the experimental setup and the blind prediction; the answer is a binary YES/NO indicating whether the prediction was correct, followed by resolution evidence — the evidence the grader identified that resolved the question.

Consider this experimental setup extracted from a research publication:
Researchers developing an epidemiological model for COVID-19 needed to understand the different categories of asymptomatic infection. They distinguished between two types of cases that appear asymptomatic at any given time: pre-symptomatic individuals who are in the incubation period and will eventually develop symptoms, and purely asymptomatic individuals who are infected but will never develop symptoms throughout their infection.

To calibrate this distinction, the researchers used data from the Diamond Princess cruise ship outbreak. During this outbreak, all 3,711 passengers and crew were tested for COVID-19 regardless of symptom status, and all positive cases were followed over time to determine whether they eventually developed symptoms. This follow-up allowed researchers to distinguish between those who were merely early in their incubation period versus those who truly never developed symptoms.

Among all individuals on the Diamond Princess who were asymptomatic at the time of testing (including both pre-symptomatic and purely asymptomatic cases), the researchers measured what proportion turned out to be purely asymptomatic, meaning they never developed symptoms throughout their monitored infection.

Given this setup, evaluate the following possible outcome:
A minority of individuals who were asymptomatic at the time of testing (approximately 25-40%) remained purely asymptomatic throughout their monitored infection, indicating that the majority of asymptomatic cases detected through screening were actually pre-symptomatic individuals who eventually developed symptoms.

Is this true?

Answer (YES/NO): YES